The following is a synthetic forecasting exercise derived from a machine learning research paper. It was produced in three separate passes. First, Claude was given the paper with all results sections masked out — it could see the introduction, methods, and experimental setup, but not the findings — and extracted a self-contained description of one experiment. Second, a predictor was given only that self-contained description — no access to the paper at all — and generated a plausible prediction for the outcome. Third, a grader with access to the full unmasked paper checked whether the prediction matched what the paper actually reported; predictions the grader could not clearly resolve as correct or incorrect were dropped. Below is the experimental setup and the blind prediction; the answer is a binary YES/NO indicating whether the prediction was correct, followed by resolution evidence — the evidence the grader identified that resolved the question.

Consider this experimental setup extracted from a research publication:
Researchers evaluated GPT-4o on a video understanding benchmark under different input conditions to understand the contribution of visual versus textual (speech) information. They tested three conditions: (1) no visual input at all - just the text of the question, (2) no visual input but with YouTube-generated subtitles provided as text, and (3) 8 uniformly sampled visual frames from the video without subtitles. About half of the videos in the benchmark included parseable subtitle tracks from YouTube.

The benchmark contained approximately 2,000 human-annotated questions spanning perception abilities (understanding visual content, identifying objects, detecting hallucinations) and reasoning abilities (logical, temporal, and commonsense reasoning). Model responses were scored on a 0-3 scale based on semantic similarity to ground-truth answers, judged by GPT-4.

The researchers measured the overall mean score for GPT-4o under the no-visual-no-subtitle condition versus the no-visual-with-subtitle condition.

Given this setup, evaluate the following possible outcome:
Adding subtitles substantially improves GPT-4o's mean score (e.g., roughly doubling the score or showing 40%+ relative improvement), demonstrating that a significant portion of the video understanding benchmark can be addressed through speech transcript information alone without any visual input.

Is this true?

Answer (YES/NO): YES